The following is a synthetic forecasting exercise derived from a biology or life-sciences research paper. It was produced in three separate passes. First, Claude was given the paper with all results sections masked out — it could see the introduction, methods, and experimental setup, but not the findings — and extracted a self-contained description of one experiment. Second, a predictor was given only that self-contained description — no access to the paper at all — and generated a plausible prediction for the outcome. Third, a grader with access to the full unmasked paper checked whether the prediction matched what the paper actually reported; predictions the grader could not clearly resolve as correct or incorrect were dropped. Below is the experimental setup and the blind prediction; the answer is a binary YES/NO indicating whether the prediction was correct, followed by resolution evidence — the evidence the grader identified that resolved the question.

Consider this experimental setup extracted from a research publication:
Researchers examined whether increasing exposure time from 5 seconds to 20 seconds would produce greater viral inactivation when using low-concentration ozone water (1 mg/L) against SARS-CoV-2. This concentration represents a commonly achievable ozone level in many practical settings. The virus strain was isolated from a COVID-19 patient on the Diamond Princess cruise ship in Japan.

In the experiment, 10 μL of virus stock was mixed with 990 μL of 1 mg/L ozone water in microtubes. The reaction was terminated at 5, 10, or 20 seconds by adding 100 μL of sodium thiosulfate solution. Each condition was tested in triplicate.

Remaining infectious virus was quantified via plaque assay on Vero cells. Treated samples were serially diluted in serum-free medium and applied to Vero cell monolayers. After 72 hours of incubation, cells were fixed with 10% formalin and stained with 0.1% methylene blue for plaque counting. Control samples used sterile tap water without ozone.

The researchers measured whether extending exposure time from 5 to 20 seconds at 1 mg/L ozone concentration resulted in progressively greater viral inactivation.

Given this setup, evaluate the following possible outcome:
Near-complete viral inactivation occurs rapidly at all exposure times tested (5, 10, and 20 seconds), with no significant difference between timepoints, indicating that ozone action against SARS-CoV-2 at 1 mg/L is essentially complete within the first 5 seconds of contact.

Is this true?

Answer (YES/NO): NO